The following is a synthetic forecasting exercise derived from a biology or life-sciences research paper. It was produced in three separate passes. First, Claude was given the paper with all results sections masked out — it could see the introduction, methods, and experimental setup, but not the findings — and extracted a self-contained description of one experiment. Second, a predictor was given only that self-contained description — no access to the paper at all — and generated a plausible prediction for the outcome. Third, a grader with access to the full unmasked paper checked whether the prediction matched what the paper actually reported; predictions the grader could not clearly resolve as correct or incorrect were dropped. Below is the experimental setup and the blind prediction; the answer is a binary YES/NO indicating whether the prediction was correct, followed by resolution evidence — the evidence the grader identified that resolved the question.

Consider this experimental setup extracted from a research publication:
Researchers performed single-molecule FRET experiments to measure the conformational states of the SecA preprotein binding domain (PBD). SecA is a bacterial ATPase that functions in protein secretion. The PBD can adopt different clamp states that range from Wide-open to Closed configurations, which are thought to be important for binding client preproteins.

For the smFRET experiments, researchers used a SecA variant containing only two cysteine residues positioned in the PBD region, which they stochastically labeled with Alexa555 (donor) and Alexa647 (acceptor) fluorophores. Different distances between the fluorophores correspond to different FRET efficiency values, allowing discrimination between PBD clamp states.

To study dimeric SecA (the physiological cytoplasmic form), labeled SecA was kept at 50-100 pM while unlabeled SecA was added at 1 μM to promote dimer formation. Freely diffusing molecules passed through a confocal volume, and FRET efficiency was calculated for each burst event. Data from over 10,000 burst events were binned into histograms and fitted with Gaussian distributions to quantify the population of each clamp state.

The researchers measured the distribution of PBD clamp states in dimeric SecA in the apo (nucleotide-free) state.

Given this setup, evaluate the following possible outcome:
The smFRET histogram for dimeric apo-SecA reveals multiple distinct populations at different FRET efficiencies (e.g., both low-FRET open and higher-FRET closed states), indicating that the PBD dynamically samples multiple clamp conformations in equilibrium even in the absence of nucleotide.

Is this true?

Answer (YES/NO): YES